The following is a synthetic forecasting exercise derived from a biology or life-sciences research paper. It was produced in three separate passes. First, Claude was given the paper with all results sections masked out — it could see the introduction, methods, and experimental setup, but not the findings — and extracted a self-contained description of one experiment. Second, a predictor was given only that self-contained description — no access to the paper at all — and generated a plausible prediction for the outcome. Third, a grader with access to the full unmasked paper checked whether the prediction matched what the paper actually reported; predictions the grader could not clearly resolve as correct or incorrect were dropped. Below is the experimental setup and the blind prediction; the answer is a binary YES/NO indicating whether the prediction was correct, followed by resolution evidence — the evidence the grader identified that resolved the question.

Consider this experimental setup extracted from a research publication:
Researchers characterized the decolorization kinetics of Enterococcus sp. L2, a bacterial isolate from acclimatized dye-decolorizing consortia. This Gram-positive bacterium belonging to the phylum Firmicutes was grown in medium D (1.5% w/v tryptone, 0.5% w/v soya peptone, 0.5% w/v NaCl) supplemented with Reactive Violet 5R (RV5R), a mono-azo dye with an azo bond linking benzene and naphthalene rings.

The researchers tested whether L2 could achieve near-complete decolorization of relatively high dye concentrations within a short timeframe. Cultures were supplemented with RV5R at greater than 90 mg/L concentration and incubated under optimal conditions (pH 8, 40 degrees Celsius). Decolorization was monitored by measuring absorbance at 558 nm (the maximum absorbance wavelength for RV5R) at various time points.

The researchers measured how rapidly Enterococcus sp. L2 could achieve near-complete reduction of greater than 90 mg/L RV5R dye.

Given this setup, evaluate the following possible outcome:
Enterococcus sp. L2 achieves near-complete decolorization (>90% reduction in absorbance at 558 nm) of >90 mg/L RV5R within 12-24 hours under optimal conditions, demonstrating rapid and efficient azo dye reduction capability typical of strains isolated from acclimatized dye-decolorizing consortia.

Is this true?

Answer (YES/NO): NO